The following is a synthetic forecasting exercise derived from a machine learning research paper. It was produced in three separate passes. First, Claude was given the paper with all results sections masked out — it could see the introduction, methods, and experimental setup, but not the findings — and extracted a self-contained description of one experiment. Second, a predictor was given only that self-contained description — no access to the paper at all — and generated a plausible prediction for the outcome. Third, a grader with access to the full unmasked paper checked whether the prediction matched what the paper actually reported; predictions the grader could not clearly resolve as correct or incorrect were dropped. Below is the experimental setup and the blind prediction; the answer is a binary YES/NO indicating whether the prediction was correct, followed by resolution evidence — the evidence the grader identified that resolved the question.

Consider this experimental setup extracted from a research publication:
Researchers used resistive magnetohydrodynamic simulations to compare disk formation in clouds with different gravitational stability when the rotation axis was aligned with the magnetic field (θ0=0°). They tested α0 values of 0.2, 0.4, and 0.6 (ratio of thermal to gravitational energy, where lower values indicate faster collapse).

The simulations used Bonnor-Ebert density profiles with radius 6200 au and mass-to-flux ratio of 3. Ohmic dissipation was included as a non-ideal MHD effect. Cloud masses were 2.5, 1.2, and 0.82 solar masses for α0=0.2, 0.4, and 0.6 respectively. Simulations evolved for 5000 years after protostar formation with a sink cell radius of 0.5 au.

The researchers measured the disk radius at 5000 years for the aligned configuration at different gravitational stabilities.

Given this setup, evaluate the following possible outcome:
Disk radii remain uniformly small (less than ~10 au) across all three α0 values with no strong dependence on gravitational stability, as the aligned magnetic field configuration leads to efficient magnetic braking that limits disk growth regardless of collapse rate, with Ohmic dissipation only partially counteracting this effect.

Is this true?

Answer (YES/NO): NO